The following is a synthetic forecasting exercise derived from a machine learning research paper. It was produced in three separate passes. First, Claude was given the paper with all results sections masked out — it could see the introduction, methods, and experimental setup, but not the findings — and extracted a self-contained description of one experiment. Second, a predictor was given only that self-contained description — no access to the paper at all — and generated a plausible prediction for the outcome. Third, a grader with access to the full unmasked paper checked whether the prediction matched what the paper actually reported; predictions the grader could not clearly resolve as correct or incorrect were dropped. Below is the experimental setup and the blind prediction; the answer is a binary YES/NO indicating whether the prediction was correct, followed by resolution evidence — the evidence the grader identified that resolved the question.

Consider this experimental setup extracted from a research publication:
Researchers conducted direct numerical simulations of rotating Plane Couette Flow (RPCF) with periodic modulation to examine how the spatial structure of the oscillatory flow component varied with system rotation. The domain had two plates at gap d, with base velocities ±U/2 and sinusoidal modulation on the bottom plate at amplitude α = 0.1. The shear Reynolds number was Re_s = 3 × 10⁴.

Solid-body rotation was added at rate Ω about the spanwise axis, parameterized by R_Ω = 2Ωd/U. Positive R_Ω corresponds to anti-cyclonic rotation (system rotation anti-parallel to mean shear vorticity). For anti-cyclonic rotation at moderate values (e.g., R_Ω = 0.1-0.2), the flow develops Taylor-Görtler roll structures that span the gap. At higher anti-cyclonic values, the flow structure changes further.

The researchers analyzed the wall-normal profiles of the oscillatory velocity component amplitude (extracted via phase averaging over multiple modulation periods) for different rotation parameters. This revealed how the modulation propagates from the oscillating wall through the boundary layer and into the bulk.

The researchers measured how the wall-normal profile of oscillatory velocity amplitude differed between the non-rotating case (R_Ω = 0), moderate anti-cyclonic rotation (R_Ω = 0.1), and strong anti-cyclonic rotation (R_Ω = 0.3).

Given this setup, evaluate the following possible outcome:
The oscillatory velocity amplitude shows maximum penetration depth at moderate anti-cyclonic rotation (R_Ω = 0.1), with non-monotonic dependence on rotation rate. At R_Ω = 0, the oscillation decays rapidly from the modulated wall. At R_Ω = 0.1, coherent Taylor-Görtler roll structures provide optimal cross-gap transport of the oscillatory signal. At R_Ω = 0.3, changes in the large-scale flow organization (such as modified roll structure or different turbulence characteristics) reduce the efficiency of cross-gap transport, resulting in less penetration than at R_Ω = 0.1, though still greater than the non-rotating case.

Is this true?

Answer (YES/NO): NO